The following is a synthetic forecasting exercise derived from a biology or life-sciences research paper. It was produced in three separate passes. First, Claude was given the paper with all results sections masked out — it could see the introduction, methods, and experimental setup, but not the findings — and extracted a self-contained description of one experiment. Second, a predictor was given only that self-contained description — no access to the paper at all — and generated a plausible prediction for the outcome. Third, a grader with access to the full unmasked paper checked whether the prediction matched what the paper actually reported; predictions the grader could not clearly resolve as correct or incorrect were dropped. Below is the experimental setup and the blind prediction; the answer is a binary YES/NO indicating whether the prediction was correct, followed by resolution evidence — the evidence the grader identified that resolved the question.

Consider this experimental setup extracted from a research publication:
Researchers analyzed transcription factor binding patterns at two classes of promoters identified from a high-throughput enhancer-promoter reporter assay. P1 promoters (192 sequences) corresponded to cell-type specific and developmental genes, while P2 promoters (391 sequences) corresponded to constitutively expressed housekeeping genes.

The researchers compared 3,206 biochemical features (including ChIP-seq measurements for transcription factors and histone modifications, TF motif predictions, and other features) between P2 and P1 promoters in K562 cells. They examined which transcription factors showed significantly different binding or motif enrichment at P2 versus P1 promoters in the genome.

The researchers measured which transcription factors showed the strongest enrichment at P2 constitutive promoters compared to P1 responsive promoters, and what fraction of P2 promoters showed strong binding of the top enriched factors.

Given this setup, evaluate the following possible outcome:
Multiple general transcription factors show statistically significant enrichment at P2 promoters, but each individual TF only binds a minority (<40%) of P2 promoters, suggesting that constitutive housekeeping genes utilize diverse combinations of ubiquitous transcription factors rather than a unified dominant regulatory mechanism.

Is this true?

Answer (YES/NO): NO